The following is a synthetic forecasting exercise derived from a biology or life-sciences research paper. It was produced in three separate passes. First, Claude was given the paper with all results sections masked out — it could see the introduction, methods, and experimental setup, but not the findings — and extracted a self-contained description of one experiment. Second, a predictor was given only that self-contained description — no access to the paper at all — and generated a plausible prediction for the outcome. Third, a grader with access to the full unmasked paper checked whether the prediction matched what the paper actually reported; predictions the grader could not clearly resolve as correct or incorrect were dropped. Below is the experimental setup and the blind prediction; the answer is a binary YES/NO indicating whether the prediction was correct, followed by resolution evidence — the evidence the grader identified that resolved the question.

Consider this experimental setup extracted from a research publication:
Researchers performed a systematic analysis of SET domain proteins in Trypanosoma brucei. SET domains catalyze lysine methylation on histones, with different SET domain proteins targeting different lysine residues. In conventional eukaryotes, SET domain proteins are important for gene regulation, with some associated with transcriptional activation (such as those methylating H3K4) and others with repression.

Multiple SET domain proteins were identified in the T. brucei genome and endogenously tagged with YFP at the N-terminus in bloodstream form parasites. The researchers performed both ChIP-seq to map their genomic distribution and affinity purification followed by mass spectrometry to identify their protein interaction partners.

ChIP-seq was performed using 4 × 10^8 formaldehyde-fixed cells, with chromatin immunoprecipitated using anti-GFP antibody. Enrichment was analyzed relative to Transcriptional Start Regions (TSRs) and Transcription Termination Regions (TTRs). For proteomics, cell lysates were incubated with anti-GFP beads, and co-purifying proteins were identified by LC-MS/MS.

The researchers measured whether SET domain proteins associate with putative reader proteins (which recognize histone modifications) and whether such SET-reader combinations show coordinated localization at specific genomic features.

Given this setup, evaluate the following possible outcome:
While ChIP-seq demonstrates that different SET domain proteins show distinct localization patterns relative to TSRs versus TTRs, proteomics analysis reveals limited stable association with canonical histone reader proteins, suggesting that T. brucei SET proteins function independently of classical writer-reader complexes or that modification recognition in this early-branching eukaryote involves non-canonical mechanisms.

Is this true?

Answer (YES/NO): NO